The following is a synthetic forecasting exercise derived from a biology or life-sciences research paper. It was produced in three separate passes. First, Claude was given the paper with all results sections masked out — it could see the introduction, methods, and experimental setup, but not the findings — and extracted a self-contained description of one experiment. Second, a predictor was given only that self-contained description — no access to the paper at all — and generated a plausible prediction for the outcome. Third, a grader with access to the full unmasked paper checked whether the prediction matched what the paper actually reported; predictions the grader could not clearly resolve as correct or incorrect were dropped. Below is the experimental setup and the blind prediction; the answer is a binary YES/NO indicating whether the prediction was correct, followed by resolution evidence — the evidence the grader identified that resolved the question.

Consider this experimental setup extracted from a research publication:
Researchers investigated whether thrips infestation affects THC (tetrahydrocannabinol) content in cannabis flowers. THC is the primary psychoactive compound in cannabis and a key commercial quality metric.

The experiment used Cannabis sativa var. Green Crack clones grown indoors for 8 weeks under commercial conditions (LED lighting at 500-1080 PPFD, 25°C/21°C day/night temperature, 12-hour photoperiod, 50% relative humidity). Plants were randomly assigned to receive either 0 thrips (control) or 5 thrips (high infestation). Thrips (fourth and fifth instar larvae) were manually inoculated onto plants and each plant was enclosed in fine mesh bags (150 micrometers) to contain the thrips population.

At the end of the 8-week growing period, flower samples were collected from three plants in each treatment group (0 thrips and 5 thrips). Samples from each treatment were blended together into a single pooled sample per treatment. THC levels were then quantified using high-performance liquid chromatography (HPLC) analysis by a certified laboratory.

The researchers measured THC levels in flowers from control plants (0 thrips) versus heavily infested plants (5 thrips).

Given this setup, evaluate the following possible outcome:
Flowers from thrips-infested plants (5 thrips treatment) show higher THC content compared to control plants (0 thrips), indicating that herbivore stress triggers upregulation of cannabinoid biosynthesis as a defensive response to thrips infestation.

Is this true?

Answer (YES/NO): NO